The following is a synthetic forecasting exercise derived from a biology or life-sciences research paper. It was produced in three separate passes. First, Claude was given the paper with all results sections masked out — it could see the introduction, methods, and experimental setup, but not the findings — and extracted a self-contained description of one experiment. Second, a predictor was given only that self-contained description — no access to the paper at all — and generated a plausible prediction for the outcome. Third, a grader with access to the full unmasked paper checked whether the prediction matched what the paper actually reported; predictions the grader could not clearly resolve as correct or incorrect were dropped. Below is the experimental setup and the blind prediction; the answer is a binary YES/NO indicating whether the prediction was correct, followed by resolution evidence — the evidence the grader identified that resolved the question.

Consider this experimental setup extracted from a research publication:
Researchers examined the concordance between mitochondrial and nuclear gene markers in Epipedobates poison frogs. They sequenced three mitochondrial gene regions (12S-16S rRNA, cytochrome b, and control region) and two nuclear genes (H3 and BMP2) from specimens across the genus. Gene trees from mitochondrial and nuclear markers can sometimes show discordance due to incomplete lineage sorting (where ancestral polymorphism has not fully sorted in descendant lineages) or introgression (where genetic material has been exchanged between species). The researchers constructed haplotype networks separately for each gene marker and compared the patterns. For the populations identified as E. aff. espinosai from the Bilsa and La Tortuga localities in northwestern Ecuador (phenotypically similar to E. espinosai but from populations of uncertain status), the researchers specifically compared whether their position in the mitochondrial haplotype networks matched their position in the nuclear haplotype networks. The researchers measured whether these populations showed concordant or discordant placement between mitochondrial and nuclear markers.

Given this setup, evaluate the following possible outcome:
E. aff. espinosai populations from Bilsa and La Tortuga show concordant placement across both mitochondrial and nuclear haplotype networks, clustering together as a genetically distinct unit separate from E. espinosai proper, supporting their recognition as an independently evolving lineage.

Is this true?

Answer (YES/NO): NO